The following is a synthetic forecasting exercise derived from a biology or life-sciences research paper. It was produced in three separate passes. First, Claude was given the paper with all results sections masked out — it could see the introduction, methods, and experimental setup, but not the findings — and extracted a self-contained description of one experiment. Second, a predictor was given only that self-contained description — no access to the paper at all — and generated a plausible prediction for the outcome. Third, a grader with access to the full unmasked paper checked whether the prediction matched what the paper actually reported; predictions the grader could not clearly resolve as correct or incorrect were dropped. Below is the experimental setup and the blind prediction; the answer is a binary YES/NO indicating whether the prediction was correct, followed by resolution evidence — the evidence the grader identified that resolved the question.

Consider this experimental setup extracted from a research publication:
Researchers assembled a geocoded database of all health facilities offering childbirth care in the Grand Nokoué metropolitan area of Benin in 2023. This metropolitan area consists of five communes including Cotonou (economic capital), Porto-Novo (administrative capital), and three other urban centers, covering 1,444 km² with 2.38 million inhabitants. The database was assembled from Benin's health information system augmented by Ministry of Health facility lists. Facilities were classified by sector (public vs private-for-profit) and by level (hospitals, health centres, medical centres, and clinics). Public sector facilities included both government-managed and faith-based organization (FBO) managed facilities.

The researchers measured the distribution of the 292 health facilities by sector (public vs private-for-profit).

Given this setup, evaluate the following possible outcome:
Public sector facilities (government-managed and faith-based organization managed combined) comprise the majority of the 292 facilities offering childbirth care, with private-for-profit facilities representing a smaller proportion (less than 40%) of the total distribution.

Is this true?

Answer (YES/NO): NO